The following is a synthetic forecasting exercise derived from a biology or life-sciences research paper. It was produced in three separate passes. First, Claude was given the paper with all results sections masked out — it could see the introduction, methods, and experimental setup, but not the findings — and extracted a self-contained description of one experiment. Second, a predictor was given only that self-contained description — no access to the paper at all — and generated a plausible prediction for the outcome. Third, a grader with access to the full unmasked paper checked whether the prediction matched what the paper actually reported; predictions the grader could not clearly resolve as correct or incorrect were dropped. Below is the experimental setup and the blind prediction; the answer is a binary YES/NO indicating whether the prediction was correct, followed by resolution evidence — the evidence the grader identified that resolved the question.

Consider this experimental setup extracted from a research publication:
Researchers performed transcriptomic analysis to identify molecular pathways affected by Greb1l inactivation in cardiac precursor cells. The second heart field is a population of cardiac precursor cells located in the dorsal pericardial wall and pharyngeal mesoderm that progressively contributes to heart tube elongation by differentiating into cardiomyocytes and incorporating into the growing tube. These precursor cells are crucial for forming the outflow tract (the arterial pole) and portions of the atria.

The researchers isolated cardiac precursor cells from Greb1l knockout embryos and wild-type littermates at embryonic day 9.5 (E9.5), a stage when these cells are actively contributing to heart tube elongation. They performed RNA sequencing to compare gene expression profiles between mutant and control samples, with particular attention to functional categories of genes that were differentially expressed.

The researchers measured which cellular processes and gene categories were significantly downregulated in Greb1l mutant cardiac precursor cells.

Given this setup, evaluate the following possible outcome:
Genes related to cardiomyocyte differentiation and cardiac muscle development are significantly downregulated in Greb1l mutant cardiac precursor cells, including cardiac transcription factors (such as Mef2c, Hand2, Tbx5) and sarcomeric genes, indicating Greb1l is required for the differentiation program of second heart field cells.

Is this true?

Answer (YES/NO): NO